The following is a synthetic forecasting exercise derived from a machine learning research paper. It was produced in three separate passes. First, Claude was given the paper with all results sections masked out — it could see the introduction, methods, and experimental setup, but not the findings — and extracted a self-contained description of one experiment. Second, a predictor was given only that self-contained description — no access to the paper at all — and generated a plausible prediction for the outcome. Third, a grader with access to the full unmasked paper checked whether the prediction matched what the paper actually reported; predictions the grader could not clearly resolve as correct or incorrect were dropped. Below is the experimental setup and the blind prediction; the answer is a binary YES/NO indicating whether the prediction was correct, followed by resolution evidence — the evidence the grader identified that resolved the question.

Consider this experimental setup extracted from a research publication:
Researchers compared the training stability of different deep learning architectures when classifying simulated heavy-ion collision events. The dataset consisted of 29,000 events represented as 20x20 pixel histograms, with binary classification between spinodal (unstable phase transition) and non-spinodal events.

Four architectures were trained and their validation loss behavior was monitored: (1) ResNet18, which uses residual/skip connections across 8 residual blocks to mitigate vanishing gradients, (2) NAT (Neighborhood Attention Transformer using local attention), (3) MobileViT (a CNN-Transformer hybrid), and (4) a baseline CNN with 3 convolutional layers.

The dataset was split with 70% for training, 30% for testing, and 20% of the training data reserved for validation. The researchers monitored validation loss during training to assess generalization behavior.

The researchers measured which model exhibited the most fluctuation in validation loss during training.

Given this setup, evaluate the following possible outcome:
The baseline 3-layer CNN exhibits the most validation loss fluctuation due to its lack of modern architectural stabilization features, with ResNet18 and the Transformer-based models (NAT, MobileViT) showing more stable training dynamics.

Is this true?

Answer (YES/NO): NO